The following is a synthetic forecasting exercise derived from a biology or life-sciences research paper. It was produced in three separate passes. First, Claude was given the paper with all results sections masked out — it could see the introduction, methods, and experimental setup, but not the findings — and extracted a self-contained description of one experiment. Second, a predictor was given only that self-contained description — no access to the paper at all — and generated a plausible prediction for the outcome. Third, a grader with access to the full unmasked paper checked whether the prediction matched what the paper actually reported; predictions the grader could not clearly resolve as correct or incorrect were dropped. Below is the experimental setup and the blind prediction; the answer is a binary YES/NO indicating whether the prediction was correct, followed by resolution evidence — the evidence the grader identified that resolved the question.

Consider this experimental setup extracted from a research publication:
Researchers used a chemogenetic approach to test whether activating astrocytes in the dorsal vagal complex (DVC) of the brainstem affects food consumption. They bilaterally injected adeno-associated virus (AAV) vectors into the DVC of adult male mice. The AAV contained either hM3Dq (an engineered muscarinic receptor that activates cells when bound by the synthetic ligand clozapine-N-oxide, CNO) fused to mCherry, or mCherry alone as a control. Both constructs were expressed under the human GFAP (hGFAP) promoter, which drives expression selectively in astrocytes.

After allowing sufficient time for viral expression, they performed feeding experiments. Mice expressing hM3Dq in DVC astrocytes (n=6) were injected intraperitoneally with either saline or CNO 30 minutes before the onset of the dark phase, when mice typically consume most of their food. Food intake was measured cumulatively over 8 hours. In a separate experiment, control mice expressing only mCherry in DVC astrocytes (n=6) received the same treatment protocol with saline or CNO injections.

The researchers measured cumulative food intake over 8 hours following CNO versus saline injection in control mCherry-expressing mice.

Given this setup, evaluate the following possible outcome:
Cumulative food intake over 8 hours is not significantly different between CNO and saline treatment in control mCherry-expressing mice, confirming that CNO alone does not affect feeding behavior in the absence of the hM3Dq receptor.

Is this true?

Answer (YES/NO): YES